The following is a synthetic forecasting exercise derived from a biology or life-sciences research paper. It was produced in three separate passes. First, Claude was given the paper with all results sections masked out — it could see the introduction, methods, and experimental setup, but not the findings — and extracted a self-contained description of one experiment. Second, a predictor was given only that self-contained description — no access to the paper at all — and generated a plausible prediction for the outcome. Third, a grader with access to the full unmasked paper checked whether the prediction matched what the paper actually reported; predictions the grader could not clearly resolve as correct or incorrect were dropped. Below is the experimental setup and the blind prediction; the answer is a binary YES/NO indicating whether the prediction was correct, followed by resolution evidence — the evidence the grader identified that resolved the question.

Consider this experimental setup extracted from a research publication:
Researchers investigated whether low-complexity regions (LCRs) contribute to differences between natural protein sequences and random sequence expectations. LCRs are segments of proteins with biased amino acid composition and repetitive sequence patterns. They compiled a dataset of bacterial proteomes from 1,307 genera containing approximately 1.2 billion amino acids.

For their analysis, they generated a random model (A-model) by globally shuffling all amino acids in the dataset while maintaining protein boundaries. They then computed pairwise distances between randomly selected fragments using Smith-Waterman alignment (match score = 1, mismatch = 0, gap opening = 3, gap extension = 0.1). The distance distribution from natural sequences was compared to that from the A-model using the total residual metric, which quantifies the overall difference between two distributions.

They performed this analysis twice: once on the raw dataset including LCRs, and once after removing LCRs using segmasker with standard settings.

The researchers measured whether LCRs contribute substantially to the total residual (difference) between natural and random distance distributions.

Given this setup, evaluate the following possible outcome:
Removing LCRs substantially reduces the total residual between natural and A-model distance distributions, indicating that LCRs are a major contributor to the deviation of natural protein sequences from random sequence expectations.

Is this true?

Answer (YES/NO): YES